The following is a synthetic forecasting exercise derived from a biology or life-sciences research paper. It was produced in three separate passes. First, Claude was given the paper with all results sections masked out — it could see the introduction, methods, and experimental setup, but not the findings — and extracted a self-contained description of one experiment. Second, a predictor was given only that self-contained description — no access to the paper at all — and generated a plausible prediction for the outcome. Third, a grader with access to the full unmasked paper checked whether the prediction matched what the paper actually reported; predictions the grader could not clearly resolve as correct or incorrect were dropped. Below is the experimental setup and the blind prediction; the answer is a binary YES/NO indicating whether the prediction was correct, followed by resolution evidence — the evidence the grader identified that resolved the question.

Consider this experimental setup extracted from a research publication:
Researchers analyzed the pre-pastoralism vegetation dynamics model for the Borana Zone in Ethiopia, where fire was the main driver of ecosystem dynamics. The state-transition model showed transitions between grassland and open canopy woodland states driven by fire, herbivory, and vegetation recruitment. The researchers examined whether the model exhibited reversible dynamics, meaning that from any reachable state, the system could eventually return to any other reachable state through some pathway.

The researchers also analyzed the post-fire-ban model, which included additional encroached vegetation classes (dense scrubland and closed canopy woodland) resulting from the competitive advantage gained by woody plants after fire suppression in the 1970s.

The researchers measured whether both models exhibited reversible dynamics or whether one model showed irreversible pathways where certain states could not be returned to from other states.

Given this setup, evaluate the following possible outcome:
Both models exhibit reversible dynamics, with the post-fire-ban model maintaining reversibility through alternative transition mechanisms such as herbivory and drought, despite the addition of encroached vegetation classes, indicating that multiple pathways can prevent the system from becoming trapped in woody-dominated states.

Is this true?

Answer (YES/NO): NO